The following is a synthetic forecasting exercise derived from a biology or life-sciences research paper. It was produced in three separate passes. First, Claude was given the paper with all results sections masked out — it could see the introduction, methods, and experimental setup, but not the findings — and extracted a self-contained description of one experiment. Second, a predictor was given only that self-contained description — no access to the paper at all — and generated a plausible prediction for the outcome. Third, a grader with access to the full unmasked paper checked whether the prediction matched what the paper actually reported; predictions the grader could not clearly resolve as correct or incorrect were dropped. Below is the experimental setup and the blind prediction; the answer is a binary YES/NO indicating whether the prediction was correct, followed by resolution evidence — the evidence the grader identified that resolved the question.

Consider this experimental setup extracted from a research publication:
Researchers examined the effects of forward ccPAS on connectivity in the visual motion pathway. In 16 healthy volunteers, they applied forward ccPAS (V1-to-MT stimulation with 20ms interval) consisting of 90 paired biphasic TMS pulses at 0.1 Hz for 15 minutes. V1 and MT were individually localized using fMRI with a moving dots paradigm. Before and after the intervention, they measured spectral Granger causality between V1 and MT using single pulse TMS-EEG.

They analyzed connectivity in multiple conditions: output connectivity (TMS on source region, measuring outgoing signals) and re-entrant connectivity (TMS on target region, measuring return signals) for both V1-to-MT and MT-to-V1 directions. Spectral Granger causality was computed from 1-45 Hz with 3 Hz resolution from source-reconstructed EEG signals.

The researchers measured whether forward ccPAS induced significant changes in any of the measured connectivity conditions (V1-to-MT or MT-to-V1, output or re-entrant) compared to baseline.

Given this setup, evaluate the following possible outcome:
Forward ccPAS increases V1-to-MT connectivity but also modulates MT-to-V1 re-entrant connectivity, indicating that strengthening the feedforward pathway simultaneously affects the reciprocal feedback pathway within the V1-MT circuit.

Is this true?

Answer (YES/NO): NO